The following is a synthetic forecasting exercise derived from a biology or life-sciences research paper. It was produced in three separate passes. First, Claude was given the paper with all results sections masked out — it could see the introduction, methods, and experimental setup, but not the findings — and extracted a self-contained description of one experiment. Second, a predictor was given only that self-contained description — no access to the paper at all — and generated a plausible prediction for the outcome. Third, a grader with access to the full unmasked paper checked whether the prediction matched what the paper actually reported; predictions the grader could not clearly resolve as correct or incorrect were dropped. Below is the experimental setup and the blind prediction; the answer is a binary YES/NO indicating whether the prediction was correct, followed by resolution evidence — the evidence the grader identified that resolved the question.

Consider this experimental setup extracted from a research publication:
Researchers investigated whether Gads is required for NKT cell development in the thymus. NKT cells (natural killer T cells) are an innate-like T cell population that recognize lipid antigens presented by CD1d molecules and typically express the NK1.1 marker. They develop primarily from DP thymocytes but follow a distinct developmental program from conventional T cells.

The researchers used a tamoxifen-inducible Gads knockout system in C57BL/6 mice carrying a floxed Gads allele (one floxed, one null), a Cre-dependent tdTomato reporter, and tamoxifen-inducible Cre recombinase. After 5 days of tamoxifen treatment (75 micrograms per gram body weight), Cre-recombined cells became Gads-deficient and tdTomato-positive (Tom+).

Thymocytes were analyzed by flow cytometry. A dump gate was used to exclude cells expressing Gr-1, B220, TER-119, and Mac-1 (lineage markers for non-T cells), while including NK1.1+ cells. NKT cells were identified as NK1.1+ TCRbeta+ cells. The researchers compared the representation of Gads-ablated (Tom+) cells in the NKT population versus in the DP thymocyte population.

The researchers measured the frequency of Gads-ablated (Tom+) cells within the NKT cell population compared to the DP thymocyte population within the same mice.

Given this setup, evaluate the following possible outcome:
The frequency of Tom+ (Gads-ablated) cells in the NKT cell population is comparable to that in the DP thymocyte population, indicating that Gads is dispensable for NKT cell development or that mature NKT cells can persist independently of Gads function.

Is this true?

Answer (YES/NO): NO